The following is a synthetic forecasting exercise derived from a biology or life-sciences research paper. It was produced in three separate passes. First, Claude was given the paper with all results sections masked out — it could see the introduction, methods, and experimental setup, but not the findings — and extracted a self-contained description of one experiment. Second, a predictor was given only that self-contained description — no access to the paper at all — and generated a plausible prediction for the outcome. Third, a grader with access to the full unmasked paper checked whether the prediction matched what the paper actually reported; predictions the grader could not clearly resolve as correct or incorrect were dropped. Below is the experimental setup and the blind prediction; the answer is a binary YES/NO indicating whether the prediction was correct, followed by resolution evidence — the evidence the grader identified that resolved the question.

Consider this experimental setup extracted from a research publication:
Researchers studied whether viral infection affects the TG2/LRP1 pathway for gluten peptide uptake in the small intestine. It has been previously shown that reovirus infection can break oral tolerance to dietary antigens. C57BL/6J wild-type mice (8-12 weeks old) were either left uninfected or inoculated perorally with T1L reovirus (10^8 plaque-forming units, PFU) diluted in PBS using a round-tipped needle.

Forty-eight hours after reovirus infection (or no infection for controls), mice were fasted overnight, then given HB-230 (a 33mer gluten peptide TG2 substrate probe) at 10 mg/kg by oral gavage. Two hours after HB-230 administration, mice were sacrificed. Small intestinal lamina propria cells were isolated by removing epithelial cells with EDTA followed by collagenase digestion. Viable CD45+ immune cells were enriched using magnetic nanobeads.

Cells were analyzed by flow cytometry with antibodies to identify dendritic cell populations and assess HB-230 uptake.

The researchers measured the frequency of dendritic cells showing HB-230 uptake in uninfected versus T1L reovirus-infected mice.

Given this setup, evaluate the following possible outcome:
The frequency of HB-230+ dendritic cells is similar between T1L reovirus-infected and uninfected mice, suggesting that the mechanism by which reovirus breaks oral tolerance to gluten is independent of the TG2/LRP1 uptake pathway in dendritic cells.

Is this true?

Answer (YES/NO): YES